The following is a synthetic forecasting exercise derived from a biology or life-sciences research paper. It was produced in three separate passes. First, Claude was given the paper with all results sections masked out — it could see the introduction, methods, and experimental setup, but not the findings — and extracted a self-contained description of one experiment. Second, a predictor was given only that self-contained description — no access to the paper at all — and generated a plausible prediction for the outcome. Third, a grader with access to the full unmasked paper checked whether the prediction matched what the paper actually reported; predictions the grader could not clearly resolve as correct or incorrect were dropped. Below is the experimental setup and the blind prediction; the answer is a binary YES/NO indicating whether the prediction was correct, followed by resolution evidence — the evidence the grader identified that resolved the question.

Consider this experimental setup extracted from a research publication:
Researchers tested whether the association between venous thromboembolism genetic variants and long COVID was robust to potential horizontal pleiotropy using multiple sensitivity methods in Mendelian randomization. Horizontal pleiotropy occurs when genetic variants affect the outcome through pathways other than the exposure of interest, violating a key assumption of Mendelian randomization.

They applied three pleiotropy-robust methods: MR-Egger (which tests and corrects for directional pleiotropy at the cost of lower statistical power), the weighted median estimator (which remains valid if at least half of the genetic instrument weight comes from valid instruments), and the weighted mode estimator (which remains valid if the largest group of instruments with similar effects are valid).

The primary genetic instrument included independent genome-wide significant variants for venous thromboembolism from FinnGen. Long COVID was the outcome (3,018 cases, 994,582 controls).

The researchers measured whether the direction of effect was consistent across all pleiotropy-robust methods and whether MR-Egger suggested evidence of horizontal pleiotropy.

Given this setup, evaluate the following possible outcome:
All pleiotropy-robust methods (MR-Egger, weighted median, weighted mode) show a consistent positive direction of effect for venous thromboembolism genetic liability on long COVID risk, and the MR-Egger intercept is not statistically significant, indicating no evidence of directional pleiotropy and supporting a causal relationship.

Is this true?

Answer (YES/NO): YES